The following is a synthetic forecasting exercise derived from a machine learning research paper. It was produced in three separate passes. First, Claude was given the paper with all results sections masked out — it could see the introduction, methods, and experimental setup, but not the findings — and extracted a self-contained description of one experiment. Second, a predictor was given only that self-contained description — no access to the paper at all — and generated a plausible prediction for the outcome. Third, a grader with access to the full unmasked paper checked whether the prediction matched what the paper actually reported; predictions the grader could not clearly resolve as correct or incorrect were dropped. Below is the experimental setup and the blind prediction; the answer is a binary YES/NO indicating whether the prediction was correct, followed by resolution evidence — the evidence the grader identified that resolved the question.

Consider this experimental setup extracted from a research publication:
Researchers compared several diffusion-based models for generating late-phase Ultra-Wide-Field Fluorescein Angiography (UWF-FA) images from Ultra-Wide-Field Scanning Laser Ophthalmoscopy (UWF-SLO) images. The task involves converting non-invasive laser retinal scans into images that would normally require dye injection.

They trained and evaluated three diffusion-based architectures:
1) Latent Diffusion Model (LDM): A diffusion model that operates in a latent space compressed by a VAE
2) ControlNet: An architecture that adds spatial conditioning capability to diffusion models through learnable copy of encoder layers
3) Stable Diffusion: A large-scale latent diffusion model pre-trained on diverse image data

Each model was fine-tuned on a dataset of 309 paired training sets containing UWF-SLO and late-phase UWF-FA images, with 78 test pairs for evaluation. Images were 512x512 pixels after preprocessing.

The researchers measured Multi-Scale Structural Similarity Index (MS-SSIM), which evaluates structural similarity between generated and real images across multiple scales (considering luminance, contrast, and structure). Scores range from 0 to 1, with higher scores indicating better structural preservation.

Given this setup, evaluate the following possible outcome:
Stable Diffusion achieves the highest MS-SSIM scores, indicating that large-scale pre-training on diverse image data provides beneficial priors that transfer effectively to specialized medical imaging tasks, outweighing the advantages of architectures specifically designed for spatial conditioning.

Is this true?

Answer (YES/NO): NO